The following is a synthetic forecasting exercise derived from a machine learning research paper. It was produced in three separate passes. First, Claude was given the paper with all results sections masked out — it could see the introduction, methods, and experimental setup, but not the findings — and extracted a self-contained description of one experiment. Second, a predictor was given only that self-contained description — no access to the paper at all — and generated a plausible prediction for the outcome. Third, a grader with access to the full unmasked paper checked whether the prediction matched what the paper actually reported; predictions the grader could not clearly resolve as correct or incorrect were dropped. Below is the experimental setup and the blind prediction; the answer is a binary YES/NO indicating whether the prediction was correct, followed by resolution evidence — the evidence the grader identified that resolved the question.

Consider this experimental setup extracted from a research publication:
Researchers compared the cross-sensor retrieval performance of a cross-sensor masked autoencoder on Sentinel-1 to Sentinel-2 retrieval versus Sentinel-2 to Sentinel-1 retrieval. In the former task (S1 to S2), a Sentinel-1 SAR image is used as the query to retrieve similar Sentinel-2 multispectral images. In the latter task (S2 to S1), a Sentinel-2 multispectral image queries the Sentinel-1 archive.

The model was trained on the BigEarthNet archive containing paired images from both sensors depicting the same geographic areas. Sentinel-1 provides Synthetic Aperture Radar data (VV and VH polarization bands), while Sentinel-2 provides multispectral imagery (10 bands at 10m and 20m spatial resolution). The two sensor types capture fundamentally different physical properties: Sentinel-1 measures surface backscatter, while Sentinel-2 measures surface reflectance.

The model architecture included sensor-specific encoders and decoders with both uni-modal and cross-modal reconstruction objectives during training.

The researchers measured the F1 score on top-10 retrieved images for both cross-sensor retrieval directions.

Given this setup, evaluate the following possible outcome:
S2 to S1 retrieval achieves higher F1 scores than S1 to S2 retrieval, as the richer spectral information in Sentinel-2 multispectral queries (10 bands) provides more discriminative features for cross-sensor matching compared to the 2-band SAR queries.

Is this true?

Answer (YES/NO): YES